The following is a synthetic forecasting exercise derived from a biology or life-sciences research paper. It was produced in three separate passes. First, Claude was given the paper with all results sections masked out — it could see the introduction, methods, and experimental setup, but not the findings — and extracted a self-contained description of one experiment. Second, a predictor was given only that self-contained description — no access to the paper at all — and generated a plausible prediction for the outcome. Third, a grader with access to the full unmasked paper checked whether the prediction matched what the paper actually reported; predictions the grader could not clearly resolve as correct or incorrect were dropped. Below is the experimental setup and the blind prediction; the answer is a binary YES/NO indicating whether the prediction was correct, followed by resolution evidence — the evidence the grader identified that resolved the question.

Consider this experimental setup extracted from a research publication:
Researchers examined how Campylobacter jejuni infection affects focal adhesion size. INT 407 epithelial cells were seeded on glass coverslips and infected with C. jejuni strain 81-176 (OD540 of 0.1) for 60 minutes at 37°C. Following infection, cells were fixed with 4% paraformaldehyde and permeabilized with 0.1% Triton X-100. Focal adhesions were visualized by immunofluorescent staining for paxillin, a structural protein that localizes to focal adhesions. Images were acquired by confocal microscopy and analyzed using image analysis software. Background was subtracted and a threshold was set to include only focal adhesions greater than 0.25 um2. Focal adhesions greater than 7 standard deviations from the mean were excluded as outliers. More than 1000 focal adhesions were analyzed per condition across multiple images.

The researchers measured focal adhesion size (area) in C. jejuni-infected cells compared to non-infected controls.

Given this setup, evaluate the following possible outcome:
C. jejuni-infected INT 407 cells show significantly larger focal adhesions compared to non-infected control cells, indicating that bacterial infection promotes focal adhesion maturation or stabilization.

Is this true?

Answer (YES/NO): YES